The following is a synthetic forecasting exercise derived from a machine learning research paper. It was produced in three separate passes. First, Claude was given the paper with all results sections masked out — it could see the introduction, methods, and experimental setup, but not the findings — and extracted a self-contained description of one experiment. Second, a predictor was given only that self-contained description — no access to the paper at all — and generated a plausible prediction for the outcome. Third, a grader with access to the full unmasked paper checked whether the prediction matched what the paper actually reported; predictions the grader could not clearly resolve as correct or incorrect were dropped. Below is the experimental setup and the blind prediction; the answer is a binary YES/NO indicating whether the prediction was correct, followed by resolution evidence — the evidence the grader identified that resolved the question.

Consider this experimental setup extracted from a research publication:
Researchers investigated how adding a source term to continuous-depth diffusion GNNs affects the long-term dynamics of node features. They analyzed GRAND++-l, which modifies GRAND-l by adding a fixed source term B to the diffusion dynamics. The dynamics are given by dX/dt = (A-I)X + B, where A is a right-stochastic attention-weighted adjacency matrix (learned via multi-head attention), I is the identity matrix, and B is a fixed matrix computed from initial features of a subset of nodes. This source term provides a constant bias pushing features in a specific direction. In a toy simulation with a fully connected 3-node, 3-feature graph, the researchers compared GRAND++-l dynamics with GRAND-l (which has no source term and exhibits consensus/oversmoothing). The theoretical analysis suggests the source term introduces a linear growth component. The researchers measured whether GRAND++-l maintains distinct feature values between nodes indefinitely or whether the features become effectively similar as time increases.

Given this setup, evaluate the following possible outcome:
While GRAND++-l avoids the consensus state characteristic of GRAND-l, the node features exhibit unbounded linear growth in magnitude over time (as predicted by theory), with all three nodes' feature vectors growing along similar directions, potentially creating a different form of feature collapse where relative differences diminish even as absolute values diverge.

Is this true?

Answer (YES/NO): YES